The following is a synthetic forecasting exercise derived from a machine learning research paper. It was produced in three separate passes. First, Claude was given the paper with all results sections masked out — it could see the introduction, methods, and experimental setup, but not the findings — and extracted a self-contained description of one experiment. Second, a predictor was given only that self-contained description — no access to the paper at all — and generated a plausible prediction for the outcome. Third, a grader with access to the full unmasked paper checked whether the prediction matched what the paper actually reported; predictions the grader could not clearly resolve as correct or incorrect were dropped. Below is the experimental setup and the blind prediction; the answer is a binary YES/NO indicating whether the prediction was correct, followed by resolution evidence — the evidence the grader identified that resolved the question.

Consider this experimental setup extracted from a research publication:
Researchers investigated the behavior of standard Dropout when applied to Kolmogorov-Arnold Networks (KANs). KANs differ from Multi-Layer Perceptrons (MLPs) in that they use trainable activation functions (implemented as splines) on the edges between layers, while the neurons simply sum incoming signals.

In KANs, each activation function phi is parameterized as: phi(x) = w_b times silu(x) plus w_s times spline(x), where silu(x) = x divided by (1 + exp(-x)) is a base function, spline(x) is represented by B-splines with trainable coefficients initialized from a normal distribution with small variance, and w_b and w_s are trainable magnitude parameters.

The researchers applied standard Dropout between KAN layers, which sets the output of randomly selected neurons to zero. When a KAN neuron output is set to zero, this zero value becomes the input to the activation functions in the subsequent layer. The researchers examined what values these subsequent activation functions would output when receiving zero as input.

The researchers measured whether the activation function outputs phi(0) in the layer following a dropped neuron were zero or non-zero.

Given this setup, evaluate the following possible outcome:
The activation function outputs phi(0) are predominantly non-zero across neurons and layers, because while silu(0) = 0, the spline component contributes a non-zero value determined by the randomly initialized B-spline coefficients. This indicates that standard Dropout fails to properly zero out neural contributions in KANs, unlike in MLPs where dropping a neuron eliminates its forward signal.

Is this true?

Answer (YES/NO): YES